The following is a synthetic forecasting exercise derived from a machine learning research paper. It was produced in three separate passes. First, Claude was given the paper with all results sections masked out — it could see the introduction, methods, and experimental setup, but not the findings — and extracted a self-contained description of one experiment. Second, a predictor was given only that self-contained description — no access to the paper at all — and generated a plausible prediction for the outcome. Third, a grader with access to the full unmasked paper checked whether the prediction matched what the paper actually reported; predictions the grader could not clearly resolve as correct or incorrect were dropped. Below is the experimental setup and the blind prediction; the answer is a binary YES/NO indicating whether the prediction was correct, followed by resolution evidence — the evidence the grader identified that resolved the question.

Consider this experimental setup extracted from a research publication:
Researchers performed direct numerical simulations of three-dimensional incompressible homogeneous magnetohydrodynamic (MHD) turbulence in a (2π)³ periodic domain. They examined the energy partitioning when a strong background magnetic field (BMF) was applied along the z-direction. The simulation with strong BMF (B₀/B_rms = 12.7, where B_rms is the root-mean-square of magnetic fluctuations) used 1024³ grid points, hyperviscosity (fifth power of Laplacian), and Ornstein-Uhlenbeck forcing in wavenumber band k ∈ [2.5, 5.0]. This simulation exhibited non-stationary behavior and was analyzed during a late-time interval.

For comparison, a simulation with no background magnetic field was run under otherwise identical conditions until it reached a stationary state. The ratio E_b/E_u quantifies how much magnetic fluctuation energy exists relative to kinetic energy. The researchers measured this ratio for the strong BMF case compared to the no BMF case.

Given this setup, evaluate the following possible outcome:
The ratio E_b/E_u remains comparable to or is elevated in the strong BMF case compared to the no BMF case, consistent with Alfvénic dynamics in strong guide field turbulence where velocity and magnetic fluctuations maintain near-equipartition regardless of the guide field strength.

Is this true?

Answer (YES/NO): NO